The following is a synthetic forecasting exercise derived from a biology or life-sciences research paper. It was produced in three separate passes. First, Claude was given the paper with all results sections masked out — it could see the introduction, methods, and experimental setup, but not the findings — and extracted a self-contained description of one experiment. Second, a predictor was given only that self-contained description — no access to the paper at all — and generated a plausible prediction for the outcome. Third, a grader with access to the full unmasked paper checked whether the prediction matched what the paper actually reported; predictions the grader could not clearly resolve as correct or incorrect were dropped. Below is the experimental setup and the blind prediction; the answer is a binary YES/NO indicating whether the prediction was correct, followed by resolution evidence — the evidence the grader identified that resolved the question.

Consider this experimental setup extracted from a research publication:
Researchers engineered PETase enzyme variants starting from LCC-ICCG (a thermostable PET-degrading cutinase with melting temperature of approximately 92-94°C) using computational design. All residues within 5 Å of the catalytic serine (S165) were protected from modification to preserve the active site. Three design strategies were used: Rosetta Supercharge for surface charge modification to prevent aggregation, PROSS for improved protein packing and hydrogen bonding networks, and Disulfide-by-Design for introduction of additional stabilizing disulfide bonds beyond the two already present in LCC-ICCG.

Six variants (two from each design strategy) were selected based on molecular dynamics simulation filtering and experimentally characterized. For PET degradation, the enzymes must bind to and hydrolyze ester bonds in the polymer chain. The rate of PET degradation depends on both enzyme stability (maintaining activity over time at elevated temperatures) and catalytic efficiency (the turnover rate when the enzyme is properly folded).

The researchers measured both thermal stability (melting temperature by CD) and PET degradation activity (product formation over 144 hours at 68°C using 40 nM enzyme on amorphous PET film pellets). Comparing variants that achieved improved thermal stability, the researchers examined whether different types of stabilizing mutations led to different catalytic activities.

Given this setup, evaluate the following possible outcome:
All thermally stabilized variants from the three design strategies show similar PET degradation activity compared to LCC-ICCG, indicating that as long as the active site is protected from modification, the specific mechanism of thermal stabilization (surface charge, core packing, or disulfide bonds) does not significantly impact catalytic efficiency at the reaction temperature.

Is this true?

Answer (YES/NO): NO